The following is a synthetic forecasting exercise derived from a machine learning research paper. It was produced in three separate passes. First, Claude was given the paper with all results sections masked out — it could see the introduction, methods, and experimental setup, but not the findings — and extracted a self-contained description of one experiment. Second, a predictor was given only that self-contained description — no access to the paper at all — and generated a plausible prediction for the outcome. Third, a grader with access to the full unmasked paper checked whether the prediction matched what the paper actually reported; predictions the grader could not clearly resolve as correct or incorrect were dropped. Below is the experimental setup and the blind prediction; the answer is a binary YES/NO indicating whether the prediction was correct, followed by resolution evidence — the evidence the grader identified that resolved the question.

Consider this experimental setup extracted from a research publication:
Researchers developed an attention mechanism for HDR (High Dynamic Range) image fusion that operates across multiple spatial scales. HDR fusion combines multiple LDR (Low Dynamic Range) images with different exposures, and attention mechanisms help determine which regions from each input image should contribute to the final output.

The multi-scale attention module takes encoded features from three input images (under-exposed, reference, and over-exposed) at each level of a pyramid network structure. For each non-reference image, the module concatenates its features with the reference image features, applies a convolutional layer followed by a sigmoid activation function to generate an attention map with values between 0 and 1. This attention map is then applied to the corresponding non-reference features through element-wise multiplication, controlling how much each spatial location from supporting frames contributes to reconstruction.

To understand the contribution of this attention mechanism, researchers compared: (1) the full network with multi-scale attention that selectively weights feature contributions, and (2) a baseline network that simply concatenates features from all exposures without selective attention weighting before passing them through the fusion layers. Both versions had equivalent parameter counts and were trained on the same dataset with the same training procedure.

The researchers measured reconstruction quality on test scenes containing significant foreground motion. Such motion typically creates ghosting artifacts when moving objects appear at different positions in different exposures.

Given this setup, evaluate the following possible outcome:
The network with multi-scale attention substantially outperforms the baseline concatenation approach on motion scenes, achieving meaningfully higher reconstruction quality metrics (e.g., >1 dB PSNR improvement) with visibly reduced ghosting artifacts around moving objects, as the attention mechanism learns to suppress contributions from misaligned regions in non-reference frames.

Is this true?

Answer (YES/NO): NO